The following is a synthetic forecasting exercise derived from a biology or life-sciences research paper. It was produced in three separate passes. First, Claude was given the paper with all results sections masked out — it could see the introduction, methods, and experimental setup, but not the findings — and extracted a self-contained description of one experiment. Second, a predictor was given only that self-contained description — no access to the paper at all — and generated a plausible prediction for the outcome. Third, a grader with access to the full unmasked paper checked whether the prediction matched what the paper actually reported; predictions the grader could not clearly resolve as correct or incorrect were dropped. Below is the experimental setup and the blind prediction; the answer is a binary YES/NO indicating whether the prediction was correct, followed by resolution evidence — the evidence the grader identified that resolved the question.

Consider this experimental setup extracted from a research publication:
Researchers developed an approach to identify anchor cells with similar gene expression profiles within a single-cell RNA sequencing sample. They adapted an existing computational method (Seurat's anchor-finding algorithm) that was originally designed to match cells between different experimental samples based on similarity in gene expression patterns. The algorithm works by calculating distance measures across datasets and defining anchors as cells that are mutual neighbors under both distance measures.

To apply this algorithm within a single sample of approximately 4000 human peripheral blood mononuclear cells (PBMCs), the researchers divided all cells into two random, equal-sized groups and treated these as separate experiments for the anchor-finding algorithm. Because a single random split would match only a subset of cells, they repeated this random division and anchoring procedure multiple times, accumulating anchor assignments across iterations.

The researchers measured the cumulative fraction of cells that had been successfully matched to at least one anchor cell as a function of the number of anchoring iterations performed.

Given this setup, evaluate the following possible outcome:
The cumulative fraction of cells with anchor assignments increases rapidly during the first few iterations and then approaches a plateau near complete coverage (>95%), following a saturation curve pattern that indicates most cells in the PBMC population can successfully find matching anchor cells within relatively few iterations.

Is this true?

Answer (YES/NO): NO